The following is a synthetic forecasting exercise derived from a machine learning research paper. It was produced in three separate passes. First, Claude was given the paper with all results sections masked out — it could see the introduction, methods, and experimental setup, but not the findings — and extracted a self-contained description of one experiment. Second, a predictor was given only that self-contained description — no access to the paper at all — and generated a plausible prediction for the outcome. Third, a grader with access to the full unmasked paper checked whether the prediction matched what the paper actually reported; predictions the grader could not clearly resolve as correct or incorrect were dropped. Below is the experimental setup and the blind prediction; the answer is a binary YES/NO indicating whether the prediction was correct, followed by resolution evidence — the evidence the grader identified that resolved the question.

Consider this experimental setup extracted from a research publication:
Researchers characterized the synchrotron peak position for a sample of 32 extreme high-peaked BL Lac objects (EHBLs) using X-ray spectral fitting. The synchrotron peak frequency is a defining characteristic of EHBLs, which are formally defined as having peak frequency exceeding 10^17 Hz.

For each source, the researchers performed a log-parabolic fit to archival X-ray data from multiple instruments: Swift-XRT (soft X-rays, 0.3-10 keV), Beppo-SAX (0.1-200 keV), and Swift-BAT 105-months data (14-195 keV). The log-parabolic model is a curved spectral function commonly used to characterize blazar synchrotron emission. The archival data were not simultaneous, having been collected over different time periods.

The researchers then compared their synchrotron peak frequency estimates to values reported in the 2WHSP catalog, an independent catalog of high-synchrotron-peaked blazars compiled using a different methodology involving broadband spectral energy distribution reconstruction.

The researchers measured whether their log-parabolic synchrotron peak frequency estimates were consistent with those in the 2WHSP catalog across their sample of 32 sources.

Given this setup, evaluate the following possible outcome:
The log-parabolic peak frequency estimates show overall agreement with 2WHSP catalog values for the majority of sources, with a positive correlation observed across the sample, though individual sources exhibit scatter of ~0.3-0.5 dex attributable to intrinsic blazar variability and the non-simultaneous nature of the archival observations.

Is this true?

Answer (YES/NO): NO